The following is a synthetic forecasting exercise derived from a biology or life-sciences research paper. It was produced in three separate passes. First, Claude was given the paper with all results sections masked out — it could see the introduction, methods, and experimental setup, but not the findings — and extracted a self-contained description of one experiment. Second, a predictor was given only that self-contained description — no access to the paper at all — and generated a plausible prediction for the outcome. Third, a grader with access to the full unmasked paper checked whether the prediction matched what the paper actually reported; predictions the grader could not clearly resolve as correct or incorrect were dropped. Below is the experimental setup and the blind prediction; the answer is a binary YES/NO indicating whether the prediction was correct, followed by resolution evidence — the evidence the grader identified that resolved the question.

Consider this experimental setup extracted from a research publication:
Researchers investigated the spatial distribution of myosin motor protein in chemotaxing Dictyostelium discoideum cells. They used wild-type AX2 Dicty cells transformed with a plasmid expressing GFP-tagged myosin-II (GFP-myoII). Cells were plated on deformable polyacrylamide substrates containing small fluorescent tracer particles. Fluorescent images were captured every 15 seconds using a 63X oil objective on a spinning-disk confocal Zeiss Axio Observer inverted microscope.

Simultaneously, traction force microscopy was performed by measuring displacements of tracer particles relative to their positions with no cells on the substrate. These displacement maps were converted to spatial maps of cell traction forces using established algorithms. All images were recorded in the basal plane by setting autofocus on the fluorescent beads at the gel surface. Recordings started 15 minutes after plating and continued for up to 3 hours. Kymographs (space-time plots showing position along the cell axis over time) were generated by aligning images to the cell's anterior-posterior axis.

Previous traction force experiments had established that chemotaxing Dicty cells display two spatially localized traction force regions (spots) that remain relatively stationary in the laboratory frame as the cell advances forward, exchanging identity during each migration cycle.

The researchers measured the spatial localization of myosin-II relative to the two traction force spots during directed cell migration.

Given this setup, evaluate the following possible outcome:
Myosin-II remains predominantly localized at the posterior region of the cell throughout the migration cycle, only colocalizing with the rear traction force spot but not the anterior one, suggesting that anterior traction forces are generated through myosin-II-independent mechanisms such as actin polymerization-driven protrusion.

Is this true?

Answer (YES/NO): NO